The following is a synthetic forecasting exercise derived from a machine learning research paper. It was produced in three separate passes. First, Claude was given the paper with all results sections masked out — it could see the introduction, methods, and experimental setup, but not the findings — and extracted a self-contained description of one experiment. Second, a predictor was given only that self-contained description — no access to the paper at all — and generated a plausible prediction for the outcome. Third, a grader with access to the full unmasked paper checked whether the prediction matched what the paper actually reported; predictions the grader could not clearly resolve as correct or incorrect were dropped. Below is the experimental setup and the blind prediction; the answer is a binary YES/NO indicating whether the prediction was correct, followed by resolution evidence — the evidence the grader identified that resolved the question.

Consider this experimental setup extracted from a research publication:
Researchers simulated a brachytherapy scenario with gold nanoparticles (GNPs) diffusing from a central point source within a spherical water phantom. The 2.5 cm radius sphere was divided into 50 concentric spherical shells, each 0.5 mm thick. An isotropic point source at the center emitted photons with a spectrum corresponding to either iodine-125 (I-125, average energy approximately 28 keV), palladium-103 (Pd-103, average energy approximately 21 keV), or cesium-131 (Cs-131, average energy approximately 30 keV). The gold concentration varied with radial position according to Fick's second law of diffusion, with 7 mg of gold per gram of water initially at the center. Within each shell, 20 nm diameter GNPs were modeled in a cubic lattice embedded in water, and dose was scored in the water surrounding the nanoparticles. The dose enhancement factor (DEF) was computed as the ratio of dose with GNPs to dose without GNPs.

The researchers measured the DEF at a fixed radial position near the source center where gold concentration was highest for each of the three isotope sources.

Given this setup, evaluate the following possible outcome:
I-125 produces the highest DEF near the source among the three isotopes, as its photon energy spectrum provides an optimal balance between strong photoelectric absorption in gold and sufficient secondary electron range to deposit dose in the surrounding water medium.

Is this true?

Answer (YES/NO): NO